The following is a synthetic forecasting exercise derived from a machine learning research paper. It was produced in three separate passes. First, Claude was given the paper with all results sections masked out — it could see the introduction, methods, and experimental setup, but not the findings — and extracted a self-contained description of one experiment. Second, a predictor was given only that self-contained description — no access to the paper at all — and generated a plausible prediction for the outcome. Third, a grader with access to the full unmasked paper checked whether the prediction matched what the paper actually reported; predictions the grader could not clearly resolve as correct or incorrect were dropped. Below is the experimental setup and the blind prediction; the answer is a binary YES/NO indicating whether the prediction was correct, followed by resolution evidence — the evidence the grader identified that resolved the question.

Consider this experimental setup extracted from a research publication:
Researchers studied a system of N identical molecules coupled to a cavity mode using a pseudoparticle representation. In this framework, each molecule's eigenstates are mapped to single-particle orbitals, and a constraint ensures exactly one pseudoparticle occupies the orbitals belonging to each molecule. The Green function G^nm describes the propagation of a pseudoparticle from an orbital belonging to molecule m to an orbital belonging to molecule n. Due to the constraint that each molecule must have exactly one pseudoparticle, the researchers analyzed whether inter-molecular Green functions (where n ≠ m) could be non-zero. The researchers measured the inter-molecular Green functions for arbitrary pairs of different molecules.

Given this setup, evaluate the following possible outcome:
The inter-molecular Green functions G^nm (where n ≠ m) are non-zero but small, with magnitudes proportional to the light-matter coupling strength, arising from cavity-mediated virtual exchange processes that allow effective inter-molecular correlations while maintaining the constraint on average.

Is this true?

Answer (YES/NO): NO